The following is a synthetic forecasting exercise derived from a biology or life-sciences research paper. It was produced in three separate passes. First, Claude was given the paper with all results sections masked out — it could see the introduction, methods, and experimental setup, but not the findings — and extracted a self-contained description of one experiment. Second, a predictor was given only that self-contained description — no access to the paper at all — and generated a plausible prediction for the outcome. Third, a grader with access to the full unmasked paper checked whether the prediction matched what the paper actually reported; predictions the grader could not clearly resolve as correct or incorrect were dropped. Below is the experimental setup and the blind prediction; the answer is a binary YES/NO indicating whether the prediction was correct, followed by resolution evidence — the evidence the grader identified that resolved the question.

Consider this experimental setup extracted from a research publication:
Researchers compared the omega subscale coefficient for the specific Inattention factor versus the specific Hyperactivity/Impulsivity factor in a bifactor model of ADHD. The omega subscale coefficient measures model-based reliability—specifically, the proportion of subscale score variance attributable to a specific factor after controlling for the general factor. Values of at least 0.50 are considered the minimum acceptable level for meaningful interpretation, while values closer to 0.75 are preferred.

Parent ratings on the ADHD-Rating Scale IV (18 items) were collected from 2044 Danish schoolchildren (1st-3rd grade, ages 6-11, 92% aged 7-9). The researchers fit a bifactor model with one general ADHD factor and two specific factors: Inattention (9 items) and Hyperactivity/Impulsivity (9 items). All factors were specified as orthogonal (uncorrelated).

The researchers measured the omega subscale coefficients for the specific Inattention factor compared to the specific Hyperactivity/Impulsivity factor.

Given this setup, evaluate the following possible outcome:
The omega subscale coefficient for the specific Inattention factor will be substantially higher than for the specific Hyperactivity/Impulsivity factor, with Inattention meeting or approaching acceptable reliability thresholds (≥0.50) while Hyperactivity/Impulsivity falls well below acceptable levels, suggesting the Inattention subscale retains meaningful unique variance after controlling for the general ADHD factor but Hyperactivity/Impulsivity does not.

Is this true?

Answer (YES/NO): NO